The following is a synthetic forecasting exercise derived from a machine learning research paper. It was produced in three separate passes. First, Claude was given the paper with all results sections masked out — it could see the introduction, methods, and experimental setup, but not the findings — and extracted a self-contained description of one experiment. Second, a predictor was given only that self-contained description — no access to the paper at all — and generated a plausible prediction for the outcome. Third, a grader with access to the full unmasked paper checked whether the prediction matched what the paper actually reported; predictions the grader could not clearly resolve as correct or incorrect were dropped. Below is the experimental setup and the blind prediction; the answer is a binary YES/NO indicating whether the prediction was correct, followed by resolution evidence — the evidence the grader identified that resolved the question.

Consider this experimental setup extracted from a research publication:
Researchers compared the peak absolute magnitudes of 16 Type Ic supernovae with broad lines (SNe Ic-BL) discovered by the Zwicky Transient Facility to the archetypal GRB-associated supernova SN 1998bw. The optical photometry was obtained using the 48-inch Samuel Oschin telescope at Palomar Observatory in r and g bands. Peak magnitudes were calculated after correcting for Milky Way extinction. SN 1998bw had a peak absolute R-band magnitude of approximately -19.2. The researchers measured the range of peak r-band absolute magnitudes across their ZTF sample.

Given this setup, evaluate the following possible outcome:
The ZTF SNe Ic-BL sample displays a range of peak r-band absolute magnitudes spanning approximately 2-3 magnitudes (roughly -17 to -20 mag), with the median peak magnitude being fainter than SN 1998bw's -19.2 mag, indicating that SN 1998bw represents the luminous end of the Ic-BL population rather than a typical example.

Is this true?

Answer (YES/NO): NO